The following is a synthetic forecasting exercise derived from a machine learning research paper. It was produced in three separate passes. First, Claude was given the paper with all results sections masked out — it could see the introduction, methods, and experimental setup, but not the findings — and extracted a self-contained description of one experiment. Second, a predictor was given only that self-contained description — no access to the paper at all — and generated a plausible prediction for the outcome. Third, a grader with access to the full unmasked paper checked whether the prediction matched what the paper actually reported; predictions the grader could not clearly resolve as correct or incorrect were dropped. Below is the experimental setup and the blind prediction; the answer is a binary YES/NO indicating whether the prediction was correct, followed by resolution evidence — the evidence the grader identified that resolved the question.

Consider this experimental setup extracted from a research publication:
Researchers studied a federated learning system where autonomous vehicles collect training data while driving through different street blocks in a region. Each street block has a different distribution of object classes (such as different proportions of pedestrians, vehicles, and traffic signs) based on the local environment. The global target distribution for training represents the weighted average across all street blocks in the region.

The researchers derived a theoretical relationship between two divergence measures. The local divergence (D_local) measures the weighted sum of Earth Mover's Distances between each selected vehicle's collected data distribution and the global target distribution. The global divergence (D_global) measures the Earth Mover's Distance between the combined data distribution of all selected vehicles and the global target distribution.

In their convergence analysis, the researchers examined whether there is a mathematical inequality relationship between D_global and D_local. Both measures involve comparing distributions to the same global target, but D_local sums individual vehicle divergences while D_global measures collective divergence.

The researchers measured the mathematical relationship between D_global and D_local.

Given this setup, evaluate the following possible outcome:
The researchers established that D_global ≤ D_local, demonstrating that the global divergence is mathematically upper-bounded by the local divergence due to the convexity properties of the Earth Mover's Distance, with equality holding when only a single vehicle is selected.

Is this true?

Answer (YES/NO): NO